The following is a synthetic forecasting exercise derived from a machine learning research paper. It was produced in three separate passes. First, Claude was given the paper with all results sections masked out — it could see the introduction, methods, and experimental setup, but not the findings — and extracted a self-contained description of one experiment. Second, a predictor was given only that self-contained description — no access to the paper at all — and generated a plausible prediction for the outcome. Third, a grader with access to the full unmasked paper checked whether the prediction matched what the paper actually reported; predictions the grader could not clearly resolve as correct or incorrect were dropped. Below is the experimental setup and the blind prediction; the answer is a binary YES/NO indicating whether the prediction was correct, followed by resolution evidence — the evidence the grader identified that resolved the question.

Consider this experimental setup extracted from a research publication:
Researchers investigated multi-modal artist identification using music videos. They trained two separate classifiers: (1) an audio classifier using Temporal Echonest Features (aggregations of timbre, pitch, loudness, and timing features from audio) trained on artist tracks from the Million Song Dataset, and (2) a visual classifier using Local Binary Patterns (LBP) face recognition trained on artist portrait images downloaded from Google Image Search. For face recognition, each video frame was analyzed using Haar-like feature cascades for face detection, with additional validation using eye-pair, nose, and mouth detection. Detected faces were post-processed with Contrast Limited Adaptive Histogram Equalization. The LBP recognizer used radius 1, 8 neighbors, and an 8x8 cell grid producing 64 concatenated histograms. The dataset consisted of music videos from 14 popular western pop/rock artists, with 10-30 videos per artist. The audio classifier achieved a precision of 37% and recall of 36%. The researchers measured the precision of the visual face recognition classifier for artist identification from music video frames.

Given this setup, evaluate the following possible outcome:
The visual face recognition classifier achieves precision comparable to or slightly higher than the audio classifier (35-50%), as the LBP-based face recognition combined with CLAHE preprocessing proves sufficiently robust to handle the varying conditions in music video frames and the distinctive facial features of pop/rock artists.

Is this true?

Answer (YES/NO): NO